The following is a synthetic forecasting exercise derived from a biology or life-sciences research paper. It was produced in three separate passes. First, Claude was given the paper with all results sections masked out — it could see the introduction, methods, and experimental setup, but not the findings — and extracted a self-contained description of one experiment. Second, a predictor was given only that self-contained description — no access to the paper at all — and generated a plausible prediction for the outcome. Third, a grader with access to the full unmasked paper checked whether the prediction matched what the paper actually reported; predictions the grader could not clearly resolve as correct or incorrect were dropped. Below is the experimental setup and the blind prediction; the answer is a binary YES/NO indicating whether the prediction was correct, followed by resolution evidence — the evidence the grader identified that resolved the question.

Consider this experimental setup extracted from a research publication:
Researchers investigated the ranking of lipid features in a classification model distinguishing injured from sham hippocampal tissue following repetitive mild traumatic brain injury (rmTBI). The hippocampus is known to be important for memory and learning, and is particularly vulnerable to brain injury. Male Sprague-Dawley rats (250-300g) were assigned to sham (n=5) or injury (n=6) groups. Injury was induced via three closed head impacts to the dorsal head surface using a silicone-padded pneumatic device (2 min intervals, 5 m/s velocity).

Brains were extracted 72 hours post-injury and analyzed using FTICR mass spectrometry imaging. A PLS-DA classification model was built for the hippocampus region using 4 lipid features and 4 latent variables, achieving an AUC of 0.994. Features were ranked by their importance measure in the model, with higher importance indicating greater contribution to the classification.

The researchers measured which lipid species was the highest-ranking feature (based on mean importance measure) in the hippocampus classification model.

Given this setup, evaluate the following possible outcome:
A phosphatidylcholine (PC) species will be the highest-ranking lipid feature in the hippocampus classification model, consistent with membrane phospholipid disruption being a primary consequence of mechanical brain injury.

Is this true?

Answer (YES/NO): YES